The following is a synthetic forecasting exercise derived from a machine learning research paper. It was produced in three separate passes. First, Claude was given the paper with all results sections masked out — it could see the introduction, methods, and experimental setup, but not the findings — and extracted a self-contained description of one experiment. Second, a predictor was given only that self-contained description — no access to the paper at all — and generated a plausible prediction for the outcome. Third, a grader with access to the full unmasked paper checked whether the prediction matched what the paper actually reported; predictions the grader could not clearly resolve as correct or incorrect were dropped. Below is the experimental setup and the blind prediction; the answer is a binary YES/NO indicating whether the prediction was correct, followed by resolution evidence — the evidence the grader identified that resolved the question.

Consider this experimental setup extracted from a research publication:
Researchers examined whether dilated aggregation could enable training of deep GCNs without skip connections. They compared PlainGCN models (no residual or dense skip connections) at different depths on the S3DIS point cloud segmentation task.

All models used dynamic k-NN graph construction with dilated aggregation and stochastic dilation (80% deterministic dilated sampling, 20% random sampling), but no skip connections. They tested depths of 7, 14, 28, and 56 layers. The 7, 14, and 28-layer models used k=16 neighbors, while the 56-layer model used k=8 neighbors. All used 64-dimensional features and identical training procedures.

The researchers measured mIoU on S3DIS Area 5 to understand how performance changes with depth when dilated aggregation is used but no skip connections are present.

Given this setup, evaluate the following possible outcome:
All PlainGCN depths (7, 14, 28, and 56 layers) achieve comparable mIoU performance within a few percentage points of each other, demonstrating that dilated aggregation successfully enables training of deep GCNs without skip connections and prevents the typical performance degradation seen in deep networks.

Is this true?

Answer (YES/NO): NO